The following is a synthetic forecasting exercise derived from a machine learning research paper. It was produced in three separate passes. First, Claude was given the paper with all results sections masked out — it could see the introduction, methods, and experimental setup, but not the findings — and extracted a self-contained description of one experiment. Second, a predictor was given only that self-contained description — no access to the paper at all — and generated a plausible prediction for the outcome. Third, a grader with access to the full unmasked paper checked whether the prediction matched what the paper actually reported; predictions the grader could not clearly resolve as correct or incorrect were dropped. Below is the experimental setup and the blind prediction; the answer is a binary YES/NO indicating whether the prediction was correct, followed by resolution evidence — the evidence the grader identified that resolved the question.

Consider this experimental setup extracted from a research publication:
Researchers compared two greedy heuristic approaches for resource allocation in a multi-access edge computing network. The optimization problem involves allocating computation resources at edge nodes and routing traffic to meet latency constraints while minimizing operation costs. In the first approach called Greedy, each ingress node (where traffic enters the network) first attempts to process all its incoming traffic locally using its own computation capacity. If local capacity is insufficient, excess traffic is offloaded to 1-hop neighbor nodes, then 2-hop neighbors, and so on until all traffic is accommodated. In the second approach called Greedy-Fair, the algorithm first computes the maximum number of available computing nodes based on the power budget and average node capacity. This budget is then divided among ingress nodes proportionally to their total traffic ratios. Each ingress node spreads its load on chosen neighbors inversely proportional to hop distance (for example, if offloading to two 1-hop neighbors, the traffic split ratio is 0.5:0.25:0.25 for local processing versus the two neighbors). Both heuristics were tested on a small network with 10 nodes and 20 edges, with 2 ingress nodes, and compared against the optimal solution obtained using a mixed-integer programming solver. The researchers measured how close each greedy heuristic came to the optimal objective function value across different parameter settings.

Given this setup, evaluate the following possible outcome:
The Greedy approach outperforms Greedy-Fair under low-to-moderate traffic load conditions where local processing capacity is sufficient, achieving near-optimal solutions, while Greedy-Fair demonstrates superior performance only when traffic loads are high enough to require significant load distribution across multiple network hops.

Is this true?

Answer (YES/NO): NO